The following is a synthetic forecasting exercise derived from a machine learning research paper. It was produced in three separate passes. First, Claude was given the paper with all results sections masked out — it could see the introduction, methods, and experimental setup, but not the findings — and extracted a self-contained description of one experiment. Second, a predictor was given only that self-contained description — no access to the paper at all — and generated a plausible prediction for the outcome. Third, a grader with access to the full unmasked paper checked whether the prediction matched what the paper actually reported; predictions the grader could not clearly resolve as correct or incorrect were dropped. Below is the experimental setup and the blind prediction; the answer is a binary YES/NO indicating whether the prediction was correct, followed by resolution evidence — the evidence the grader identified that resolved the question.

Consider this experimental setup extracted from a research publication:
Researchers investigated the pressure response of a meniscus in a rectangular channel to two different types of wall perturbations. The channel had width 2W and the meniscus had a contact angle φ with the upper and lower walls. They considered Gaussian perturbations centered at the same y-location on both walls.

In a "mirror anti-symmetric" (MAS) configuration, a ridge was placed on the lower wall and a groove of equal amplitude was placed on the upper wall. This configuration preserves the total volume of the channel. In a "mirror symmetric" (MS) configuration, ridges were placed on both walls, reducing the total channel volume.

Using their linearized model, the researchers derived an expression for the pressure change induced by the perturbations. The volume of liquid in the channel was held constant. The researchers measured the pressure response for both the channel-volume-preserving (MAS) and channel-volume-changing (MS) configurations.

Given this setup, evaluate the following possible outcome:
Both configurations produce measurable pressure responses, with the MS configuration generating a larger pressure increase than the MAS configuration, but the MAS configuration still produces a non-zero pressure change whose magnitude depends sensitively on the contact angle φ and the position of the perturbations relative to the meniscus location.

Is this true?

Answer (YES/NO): NO